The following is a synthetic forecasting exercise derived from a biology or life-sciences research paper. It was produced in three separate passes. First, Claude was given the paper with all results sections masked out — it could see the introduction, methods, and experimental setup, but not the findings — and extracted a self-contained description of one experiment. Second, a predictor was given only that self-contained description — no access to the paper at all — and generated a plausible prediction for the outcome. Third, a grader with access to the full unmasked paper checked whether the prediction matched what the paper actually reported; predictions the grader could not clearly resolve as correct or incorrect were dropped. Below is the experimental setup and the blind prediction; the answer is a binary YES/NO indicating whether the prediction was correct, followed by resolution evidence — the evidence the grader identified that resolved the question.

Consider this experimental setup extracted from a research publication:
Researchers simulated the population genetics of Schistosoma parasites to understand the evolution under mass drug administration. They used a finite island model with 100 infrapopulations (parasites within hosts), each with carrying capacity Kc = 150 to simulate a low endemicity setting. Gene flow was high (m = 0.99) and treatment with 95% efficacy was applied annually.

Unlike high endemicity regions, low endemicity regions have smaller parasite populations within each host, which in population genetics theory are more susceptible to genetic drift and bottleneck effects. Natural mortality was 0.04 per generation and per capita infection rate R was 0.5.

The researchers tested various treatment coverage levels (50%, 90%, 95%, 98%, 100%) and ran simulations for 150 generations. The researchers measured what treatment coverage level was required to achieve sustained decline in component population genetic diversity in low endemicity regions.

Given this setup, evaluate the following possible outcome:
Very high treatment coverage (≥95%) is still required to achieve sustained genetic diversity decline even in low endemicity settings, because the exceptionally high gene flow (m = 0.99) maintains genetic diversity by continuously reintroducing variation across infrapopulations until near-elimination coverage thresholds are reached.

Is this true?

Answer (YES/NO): NO